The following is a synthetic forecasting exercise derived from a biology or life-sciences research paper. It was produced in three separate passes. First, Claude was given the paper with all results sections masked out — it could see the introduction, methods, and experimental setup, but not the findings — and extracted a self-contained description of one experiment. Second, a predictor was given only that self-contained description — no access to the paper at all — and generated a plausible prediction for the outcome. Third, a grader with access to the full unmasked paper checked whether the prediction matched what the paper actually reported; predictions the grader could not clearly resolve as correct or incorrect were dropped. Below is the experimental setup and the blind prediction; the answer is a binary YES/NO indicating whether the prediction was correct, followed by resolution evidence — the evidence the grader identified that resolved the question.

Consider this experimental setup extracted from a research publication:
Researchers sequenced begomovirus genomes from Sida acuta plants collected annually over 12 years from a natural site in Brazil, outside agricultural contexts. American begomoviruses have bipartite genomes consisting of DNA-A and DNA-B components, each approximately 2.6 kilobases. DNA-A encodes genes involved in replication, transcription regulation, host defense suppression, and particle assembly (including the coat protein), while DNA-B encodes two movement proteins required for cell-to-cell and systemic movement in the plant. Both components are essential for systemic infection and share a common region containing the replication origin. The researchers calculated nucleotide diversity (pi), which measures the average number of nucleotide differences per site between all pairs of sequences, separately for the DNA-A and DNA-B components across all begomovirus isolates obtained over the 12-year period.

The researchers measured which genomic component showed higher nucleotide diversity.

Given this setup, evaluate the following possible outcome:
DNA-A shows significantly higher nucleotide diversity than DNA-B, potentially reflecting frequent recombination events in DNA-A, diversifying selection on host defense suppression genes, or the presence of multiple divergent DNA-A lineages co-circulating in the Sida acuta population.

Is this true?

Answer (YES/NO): NO